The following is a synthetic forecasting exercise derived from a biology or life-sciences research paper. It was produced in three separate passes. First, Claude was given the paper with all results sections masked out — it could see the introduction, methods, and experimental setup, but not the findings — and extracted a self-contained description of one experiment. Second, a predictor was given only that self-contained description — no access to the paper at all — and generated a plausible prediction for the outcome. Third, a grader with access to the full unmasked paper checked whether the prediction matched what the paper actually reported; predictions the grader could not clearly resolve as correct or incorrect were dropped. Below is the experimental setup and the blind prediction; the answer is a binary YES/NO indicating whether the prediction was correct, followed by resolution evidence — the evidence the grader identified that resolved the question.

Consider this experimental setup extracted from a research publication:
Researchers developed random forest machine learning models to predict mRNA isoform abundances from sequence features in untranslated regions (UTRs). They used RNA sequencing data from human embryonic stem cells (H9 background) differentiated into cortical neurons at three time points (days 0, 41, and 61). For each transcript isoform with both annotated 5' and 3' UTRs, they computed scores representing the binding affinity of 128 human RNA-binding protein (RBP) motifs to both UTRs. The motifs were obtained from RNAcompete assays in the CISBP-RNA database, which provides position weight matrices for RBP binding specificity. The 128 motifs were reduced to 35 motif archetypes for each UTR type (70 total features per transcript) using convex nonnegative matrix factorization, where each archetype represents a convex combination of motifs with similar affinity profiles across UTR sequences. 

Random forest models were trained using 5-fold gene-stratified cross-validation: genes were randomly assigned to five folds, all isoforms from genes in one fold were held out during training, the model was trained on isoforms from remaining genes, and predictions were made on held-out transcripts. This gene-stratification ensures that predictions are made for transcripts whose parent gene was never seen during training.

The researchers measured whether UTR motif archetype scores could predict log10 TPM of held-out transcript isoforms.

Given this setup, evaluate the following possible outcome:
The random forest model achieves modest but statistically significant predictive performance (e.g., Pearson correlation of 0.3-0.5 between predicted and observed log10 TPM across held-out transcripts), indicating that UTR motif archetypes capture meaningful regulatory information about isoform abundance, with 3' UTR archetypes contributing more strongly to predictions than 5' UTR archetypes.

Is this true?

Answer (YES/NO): YES